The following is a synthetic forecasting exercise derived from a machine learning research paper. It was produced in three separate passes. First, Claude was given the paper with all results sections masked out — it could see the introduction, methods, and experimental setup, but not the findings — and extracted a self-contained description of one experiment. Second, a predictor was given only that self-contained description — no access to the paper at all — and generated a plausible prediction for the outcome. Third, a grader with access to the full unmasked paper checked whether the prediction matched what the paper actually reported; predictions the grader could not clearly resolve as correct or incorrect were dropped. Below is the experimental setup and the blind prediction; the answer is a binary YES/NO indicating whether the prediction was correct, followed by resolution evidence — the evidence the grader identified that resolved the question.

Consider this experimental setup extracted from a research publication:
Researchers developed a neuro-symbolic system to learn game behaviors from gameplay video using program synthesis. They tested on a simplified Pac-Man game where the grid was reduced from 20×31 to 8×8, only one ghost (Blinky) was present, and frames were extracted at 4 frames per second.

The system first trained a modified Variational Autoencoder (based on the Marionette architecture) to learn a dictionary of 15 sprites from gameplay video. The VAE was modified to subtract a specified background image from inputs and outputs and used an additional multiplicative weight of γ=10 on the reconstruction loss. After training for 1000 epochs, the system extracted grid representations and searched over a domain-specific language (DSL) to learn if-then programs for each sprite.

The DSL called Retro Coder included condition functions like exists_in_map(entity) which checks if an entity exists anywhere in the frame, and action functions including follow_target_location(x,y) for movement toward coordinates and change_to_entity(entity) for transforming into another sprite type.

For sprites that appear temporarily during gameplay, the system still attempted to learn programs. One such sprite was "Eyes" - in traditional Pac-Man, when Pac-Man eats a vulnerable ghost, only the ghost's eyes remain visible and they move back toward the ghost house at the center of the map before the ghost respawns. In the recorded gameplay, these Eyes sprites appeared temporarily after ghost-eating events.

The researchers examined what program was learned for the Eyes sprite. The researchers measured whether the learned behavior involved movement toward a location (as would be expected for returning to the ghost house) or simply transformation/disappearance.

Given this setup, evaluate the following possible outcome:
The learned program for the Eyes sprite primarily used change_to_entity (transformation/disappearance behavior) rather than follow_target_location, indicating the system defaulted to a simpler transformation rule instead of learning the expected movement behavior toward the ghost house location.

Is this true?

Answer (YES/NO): YES